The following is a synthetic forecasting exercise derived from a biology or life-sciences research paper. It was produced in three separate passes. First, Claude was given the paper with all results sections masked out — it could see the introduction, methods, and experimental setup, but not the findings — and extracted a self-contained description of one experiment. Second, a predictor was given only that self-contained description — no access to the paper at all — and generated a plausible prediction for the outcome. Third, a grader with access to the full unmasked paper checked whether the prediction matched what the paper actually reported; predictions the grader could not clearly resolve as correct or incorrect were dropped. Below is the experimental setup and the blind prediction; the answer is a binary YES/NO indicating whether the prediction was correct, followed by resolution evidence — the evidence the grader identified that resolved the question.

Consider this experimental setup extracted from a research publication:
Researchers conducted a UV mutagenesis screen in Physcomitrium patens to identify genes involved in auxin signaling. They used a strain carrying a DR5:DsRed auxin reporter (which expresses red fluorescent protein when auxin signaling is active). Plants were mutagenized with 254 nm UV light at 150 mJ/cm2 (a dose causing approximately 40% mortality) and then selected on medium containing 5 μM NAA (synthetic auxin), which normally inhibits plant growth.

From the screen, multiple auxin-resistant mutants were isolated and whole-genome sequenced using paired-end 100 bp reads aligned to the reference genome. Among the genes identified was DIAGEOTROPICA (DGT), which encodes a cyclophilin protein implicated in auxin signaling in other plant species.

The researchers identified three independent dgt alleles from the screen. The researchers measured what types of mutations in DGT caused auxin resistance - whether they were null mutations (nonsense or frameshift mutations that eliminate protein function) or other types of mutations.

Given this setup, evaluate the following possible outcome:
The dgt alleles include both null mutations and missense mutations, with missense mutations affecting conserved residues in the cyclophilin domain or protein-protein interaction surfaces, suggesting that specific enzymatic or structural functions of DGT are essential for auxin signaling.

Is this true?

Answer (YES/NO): NO